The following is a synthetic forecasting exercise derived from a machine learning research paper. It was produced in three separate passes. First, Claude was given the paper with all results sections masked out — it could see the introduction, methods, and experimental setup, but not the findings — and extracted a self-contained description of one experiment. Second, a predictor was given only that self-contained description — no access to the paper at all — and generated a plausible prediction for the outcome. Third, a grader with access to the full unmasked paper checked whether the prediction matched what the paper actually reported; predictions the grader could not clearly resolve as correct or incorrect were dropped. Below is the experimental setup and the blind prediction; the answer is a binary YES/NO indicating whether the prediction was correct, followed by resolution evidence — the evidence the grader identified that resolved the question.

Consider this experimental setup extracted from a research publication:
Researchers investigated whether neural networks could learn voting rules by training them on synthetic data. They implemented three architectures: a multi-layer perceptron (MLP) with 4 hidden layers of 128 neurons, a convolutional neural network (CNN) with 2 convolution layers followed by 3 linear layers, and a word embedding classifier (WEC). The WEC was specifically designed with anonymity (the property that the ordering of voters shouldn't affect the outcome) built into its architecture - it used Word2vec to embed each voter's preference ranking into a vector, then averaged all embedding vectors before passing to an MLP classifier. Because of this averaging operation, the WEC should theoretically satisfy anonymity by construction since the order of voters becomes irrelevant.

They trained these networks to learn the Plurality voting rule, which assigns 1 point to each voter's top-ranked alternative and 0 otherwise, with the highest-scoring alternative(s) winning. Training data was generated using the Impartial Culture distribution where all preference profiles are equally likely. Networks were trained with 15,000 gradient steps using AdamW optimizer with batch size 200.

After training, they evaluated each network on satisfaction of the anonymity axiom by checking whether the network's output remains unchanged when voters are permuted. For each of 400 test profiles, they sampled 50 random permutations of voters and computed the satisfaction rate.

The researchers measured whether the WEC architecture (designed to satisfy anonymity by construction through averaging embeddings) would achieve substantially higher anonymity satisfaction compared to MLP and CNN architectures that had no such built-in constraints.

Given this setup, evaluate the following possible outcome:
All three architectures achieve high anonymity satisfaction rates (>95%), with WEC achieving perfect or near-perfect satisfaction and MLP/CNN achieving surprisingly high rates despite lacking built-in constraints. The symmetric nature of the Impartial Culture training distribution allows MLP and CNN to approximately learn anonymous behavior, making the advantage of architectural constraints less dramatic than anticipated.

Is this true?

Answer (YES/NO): NO